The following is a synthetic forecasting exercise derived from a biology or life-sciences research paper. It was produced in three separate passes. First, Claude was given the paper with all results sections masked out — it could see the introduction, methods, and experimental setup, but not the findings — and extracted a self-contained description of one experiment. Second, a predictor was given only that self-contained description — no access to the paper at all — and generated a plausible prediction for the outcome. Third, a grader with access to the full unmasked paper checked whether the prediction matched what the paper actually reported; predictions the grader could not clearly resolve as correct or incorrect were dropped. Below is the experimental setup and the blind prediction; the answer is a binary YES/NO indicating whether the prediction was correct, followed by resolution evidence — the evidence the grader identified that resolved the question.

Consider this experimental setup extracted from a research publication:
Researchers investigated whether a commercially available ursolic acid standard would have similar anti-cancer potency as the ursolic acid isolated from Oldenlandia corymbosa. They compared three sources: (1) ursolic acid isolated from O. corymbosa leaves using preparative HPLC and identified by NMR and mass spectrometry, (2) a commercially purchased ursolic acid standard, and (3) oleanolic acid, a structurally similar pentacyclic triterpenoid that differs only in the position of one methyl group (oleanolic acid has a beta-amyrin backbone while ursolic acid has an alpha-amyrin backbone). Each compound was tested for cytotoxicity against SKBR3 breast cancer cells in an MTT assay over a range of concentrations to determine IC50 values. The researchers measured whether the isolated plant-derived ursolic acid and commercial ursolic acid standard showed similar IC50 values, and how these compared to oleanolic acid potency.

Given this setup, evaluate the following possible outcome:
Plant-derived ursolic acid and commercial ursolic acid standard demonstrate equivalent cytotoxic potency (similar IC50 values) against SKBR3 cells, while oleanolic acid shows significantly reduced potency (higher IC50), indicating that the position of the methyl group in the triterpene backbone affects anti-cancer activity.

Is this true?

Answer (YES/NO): YES